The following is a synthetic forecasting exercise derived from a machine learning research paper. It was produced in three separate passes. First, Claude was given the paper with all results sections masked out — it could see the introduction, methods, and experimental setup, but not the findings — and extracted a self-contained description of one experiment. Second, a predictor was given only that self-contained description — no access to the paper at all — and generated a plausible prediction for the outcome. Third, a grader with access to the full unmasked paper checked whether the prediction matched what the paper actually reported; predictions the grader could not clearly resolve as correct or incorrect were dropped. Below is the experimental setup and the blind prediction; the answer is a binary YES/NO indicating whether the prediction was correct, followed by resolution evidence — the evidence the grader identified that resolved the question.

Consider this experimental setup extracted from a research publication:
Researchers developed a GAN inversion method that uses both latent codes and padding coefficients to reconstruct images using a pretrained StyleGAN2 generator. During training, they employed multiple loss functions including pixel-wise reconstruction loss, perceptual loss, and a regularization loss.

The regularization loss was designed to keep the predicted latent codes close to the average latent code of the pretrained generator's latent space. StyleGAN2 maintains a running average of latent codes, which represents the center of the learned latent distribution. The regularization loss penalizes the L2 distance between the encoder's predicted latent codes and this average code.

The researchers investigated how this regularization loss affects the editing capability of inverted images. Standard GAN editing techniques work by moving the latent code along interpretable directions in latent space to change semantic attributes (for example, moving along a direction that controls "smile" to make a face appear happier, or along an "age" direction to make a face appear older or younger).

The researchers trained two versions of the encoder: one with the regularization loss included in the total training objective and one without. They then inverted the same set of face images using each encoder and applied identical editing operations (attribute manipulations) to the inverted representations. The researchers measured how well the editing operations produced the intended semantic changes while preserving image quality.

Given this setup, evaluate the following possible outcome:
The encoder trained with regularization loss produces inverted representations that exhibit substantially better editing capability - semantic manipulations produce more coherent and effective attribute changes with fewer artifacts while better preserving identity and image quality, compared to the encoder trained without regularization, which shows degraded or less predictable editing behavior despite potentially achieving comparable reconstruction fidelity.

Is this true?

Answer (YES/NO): YES